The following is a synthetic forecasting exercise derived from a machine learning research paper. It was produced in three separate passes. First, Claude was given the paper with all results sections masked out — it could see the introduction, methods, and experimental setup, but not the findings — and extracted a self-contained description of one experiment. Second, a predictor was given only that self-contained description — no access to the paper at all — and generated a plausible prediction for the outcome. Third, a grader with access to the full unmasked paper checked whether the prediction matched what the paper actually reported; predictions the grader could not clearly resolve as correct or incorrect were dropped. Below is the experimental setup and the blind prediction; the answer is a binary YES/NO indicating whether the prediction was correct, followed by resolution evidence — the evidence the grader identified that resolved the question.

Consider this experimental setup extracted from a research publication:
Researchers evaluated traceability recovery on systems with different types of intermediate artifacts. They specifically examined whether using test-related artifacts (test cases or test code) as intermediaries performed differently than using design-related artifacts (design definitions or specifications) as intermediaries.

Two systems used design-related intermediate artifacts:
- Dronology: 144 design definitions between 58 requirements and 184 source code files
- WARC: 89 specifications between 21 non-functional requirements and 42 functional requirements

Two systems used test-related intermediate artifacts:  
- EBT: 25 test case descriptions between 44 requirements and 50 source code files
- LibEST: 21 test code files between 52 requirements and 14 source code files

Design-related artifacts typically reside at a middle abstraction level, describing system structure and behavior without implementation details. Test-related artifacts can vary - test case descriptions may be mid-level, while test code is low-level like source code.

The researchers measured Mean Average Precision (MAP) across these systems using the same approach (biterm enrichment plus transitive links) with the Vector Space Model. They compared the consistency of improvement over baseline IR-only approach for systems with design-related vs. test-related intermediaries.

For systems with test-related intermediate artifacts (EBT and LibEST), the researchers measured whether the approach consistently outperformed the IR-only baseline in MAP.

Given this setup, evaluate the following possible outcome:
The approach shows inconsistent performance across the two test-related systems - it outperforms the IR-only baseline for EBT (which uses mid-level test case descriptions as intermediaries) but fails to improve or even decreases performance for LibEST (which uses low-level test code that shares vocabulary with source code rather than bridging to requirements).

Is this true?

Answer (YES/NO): YES